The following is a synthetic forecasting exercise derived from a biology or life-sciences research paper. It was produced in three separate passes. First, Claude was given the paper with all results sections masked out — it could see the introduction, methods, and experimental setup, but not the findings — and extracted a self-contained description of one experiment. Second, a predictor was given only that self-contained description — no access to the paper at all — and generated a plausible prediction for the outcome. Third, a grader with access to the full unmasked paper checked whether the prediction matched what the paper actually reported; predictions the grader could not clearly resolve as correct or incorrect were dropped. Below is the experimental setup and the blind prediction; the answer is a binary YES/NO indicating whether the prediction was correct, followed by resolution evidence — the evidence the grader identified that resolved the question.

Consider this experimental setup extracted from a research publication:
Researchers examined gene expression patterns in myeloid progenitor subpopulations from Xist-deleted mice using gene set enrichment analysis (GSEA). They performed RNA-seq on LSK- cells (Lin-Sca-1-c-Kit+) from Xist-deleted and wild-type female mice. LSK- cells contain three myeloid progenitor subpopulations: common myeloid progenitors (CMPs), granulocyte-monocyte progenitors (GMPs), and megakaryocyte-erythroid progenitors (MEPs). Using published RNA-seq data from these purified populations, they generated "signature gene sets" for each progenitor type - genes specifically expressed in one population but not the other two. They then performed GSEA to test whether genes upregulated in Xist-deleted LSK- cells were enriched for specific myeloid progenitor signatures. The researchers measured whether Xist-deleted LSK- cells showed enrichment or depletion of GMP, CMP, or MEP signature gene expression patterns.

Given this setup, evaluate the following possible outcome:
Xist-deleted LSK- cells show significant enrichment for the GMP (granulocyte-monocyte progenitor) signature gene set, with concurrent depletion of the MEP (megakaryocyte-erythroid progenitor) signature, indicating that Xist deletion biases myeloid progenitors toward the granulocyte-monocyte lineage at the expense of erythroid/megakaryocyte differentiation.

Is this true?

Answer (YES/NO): NO